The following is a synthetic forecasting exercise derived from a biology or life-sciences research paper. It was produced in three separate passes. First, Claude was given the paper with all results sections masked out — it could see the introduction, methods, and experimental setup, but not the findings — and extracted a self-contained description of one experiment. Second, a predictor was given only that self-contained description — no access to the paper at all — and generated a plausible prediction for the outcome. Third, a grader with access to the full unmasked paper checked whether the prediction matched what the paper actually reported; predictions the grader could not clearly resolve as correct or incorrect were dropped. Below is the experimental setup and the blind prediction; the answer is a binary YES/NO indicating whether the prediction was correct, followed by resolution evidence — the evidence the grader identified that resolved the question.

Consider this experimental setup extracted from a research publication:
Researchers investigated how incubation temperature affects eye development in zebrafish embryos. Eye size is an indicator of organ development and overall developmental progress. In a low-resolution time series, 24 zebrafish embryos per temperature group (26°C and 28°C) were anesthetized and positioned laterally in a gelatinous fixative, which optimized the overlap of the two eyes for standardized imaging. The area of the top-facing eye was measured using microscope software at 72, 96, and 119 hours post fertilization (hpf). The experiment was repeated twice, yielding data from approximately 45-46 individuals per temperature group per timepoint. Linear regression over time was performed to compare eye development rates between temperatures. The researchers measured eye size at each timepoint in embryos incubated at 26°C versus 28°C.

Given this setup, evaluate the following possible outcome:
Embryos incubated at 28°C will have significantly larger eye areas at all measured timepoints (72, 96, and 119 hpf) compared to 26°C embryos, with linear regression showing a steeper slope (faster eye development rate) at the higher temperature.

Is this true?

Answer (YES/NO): YES